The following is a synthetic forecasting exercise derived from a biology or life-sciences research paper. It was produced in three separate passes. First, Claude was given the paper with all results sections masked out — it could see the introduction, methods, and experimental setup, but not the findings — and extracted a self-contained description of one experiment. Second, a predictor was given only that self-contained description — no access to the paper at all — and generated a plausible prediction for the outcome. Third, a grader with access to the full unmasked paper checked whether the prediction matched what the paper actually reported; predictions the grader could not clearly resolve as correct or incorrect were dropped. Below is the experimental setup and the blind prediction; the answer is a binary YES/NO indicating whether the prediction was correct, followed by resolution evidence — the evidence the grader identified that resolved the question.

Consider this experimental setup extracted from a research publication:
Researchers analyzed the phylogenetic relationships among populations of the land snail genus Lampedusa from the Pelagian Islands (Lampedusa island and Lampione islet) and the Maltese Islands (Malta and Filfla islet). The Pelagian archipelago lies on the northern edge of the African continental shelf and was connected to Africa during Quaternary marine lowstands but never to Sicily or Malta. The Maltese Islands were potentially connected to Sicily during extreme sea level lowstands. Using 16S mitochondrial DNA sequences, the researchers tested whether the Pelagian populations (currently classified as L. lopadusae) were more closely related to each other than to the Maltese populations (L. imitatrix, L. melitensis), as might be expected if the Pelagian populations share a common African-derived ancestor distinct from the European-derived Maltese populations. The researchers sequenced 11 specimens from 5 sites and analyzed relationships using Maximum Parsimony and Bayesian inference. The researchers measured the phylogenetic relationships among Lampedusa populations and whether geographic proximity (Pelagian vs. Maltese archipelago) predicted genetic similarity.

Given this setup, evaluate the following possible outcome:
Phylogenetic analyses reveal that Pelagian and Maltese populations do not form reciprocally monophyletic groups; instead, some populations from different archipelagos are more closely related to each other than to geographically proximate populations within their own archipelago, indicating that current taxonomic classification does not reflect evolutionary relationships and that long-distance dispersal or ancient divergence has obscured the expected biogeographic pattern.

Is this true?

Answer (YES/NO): NO